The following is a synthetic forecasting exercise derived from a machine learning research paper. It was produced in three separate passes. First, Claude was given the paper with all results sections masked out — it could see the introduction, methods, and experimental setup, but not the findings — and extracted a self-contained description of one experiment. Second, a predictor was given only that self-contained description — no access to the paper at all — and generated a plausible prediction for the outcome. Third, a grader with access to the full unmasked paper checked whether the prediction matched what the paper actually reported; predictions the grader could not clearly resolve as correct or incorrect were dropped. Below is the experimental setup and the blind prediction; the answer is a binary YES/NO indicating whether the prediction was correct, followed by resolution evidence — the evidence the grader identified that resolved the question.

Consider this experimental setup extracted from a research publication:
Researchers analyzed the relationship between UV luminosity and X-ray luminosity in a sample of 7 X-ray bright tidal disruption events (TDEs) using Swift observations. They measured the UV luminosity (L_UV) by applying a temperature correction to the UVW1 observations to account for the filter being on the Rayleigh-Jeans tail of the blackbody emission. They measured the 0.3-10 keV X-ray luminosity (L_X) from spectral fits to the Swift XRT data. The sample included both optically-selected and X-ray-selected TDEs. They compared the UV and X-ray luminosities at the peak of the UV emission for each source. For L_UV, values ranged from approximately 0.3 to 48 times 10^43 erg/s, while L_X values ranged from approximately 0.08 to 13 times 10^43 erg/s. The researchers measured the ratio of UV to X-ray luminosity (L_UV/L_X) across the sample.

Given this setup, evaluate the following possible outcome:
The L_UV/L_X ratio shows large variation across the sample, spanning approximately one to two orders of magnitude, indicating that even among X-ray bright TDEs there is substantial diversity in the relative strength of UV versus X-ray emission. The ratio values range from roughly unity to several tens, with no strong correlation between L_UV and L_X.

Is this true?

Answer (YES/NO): NO